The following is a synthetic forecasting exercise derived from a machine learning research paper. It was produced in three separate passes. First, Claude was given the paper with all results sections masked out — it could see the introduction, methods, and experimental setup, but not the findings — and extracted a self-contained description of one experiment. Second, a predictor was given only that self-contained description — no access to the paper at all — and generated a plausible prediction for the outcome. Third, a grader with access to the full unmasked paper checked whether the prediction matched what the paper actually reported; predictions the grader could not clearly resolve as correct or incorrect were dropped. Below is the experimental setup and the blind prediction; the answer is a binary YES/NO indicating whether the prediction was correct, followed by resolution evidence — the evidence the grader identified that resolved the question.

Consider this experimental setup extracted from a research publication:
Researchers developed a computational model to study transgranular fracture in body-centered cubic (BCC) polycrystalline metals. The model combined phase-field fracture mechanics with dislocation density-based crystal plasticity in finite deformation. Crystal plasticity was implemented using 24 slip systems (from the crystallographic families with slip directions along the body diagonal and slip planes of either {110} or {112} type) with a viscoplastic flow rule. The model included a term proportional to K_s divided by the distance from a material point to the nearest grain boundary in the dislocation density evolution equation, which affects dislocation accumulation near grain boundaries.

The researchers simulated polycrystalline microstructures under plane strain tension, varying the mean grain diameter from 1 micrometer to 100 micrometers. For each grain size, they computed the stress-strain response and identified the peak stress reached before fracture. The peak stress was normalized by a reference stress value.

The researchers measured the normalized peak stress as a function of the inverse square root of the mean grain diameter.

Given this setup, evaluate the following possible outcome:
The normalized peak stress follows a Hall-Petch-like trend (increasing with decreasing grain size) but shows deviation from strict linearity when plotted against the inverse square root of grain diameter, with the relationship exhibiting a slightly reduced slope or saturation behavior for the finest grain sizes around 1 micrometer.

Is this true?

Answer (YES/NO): NO